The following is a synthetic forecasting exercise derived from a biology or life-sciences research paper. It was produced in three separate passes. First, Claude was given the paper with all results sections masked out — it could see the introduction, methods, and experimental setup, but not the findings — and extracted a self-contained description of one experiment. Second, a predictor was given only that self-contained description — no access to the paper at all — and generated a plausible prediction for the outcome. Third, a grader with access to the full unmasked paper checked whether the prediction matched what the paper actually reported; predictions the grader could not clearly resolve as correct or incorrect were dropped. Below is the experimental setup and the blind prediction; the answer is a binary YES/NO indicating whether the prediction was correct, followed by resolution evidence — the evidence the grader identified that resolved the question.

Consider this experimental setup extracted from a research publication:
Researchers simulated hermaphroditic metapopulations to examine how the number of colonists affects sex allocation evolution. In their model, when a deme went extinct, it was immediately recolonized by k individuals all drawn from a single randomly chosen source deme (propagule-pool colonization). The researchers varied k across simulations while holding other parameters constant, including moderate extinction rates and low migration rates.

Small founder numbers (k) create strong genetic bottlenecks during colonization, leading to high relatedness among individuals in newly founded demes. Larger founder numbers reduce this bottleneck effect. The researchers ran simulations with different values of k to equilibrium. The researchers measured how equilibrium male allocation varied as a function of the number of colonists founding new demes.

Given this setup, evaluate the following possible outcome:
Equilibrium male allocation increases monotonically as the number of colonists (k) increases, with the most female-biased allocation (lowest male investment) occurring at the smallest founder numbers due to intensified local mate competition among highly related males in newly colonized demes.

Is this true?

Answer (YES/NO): YES